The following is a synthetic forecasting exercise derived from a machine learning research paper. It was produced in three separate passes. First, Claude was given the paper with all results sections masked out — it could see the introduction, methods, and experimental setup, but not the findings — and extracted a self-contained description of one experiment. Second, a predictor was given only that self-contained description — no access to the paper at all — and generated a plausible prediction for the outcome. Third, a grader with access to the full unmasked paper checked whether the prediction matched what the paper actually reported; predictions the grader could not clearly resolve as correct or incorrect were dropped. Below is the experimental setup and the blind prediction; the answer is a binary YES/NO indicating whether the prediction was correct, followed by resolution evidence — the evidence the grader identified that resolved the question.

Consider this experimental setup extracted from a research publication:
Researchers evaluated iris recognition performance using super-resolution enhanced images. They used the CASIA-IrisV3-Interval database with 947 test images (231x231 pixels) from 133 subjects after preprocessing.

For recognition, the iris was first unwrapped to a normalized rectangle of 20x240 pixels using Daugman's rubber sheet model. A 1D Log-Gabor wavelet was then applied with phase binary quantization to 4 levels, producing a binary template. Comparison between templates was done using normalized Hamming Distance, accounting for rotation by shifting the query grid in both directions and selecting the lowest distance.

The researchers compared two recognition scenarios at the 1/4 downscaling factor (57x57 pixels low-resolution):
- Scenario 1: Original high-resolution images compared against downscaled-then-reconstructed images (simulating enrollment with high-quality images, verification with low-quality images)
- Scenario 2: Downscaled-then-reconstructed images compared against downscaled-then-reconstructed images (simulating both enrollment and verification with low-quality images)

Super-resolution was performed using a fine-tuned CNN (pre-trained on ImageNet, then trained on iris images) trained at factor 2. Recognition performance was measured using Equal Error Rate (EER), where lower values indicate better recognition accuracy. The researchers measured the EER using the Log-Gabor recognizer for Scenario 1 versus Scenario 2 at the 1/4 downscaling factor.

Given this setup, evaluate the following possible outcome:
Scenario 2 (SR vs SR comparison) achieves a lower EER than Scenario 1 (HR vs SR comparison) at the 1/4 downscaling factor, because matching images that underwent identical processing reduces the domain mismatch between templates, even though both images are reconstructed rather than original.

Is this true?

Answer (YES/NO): YES